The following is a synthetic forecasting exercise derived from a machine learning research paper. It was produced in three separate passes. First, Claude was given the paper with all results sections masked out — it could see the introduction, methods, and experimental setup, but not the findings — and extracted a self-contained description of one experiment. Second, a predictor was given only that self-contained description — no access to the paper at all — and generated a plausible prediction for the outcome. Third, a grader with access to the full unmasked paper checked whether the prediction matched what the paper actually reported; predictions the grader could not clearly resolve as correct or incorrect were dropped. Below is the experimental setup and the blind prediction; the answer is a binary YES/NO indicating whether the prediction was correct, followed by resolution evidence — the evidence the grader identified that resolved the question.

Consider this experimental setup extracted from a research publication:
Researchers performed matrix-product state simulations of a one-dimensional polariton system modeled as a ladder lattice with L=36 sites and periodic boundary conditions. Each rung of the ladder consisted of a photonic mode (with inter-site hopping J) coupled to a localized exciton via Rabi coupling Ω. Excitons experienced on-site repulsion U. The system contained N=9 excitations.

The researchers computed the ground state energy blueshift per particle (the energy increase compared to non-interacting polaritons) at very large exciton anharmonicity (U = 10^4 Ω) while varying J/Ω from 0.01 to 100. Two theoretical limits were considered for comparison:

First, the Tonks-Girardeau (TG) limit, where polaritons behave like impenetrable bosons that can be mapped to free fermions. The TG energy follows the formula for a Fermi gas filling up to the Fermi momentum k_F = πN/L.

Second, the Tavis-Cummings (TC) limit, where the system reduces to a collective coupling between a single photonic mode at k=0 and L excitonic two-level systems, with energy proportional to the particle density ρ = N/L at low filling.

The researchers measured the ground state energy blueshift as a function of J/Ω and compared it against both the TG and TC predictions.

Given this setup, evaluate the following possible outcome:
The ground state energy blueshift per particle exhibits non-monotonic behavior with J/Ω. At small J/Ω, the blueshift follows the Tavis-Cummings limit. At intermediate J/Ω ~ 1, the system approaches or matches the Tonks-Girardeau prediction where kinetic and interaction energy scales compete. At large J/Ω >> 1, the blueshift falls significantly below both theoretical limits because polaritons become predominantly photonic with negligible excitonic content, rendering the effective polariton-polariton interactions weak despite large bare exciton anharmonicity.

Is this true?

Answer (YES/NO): NO